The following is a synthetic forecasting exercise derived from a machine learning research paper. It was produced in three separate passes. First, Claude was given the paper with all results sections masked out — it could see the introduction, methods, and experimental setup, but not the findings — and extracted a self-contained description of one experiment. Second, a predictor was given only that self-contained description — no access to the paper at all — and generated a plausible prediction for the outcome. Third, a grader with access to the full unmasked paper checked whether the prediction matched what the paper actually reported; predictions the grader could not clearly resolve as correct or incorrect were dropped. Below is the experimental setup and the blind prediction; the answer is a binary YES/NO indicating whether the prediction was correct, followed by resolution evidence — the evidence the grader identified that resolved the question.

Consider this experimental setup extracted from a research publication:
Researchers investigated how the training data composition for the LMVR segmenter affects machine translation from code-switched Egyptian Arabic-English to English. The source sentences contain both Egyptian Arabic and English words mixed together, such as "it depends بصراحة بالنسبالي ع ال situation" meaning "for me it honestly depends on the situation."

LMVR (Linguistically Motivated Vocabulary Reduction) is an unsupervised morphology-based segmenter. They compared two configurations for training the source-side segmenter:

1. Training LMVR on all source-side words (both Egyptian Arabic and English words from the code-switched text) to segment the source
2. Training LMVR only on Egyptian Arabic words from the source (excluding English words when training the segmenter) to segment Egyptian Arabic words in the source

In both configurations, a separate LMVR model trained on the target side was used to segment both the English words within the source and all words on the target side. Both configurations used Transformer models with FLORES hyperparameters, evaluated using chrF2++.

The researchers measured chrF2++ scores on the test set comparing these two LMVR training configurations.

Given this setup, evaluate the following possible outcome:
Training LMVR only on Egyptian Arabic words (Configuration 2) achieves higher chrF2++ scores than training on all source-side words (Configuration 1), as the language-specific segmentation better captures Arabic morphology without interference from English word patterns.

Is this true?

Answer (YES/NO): NO